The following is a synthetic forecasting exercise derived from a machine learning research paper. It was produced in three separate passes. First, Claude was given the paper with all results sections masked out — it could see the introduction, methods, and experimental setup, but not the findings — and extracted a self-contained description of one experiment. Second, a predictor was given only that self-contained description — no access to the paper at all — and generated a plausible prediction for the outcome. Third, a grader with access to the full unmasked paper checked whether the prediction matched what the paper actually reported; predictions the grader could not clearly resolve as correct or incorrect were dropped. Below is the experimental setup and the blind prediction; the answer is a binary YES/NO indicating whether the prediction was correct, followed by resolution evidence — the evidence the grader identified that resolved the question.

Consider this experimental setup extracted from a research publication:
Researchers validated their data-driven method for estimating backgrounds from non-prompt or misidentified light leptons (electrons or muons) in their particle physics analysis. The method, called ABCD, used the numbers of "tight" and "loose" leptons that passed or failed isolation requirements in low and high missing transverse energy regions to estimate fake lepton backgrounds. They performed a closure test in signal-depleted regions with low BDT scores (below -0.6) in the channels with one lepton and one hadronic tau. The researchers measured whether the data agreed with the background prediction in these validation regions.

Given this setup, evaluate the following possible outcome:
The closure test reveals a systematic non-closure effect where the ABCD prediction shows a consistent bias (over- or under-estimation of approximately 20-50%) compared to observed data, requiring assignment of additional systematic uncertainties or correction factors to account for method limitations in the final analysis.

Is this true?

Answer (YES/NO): NO